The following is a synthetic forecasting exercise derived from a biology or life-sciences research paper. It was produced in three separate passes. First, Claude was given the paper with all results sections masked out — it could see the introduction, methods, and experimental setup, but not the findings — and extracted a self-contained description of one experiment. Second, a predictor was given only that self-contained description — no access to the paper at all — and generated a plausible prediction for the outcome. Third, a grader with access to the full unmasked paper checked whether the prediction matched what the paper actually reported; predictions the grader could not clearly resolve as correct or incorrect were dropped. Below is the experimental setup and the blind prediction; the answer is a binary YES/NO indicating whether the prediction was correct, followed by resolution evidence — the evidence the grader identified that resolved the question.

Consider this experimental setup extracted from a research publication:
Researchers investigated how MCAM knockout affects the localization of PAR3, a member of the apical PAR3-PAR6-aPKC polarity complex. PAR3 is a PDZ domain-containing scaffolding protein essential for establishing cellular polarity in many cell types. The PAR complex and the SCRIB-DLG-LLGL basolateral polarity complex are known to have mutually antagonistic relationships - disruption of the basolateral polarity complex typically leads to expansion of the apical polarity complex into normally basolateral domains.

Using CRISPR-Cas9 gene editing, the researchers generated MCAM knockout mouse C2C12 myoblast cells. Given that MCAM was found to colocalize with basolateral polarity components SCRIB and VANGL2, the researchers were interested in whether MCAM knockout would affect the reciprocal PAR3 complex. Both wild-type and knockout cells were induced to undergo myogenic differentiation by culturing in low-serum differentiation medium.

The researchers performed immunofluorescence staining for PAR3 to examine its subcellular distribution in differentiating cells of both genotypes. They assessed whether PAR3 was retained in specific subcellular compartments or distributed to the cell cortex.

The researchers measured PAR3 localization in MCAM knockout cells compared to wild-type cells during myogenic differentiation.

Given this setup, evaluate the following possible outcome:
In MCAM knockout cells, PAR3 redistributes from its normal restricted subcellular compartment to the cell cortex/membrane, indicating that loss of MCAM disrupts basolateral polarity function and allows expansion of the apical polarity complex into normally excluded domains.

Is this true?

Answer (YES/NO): YES